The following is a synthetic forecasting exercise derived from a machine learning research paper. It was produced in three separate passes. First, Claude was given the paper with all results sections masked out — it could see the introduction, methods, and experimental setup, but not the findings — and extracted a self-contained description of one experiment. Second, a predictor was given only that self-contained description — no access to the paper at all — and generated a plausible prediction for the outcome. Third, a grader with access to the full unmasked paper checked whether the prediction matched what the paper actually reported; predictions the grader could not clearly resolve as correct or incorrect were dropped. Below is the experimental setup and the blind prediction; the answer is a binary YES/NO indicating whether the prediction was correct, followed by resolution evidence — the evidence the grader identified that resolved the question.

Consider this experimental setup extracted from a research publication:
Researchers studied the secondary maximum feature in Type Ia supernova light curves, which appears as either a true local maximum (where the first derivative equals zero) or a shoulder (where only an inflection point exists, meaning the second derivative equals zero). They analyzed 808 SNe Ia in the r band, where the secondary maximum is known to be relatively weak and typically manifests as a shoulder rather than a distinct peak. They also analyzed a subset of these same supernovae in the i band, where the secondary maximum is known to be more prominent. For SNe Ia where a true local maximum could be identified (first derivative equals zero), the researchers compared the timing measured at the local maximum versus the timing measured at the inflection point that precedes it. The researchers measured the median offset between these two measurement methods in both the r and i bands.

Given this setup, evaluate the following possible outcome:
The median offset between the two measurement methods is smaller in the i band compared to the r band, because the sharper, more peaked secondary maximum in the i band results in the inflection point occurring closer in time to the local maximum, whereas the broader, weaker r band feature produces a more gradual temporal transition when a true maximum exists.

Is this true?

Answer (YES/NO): NO